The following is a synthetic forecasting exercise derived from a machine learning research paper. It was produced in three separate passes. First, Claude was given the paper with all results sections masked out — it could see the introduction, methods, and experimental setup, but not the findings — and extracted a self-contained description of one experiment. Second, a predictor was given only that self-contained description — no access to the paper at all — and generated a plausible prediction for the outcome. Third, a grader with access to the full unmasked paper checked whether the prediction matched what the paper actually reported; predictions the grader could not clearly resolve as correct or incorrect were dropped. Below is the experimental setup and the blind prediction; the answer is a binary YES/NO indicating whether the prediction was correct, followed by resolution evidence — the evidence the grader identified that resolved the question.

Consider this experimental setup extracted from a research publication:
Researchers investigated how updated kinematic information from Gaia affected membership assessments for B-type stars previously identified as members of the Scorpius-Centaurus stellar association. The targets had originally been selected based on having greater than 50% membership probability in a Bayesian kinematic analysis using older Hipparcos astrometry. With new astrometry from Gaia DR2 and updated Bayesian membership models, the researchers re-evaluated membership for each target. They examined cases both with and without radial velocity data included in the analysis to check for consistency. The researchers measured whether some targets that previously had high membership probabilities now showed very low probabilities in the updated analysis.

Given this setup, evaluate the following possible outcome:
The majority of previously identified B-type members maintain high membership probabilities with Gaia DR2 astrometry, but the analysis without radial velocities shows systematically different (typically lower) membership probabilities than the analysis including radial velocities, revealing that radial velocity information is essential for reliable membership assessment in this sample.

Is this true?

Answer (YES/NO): NO